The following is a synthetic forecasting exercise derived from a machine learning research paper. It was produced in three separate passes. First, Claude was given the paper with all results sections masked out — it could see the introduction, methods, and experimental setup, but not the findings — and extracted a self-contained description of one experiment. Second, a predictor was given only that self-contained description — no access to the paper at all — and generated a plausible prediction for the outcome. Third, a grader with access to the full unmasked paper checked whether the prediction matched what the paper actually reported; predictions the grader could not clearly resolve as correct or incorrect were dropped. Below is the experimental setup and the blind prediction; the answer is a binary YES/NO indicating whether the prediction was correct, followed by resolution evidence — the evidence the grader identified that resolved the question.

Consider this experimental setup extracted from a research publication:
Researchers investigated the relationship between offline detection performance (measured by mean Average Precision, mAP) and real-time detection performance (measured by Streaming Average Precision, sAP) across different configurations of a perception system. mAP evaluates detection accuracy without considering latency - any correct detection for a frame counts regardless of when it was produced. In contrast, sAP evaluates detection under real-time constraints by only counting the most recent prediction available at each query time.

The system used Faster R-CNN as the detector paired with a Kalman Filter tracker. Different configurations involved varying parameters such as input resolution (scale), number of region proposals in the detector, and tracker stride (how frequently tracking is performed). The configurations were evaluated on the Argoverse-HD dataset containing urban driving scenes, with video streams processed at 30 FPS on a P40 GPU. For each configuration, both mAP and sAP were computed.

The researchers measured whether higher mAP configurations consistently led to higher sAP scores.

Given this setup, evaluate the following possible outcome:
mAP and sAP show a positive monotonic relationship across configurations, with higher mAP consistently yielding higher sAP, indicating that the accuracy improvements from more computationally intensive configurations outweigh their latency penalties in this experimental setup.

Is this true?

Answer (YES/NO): NO